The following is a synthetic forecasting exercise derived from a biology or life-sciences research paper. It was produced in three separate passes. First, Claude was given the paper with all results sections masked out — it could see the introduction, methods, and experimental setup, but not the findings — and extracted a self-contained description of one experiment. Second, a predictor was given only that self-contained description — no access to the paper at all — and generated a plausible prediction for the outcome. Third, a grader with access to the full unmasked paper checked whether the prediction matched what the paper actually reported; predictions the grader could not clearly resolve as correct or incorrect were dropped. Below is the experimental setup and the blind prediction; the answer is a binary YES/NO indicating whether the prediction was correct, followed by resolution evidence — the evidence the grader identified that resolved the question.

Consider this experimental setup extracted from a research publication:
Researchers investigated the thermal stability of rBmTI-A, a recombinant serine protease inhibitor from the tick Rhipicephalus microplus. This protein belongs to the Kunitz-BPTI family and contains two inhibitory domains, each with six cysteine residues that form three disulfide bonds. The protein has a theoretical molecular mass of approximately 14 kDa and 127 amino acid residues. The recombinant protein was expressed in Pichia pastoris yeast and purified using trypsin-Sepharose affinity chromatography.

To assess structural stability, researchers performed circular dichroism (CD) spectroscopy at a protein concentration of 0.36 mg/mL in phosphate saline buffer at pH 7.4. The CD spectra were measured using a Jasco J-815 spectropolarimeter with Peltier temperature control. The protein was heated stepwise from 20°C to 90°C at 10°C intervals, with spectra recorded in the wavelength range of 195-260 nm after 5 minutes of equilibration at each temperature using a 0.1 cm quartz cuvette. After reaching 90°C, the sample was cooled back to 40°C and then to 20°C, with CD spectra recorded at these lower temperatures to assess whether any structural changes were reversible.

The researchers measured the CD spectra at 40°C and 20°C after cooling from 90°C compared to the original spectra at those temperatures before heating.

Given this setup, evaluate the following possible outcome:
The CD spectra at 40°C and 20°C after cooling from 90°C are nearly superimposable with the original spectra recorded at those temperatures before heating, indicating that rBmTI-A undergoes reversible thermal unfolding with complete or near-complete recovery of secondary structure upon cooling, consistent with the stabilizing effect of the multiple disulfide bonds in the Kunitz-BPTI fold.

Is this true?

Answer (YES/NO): NO